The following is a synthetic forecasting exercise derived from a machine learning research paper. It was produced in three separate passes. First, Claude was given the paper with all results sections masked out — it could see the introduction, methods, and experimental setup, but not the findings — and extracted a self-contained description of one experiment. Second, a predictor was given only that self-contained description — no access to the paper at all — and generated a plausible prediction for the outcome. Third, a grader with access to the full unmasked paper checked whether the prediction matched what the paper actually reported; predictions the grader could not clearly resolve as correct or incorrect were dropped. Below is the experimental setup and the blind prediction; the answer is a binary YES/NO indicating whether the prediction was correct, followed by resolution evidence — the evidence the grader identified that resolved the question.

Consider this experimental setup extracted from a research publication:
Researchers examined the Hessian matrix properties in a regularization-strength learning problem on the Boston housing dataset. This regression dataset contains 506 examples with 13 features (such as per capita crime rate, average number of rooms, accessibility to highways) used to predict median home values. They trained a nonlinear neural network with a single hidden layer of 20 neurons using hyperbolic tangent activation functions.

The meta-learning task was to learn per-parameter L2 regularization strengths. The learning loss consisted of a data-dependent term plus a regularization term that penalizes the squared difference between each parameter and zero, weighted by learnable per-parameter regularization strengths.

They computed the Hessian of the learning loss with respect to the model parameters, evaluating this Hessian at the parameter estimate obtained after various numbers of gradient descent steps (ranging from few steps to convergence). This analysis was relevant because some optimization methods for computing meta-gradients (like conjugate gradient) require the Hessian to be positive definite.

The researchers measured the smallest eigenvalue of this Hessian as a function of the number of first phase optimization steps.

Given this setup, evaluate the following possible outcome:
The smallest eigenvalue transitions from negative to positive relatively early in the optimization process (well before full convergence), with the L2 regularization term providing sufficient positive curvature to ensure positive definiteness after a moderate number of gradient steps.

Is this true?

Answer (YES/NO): NO